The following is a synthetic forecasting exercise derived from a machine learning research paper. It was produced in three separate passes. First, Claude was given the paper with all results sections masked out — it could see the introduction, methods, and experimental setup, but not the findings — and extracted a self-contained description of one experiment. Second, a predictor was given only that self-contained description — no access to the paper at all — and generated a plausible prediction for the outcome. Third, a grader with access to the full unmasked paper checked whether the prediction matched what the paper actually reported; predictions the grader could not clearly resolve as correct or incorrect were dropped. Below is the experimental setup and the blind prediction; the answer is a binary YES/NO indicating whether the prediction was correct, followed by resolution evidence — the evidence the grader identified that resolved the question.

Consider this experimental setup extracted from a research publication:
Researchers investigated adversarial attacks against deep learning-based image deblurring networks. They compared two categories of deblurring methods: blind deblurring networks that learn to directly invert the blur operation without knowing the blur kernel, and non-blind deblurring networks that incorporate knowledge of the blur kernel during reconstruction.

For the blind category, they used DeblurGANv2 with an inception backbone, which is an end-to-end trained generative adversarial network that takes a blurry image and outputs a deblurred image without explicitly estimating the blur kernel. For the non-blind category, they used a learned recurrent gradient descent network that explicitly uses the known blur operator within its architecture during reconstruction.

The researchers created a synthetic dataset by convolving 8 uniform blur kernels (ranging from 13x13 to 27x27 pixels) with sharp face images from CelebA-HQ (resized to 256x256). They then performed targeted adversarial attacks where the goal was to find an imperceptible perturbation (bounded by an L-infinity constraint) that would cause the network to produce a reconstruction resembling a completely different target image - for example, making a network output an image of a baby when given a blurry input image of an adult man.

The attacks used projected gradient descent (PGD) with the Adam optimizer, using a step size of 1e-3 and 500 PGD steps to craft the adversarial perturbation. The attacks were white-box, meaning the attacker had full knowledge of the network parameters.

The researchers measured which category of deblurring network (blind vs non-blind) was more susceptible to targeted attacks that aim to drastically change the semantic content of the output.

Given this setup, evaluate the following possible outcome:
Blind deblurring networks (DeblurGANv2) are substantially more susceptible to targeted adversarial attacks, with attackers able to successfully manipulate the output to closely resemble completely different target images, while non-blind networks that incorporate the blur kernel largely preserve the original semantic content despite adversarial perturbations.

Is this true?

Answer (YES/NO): YES